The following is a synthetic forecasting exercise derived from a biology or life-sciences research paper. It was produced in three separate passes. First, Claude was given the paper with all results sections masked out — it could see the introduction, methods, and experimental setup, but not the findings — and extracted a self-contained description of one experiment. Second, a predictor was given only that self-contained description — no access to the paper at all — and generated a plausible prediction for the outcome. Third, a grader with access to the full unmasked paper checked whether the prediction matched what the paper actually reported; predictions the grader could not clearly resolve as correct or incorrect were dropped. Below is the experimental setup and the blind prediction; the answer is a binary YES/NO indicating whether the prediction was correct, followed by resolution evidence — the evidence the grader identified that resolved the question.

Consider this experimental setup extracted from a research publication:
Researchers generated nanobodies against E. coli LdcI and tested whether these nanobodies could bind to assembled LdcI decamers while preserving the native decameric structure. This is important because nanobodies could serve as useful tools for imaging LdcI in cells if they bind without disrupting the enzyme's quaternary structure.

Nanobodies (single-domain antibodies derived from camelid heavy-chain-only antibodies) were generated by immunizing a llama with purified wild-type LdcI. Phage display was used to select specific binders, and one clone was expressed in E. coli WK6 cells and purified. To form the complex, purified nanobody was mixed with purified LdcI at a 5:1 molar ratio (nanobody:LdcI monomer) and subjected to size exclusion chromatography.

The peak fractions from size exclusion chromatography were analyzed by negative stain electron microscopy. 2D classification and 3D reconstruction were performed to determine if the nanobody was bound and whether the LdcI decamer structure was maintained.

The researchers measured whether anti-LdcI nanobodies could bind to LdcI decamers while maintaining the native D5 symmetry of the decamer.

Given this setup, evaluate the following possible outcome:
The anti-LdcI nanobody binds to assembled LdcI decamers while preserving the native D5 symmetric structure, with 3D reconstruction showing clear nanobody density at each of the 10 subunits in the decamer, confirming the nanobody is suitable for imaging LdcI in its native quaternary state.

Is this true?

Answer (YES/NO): YES